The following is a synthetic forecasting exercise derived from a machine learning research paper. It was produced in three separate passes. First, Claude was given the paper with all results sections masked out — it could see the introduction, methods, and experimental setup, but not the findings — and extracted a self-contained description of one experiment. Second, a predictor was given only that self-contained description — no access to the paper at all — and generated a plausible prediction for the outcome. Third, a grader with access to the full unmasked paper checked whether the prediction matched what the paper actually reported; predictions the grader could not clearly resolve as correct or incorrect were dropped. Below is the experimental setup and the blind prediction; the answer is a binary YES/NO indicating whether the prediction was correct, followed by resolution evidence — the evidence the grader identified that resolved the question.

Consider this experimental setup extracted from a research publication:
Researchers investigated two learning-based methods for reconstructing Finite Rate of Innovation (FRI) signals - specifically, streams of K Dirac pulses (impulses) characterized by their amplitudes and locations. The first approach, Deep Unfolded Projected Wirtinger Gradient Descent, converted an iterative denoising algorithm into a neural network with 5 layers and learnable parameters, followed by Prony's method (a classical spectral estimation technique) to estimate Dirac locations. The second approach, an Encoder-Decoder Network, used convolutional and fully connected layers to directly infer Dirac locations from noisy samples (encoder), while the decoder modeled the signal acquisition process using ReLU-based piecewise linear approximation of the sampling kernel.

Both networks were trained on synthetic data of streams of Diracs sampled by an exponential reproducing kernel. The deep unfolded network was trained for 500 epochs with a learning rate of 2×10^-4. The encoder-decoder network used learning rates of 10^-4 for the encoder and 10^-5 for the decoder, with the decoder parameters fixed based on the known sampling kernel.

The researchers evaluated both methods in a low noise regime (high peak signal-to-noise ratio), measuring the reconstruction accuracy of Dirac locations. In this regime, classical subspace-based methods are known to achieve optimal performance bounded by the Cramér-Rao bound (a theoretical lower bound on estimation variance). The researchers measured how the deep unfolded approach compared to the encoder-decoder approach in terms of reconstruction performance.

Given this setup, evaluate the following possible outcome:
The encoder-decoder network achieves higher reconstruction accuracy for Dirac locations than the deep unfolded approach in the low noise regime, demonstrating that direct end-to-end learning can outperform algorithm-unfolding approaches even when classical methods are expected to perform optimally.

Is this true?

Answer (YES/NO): NO